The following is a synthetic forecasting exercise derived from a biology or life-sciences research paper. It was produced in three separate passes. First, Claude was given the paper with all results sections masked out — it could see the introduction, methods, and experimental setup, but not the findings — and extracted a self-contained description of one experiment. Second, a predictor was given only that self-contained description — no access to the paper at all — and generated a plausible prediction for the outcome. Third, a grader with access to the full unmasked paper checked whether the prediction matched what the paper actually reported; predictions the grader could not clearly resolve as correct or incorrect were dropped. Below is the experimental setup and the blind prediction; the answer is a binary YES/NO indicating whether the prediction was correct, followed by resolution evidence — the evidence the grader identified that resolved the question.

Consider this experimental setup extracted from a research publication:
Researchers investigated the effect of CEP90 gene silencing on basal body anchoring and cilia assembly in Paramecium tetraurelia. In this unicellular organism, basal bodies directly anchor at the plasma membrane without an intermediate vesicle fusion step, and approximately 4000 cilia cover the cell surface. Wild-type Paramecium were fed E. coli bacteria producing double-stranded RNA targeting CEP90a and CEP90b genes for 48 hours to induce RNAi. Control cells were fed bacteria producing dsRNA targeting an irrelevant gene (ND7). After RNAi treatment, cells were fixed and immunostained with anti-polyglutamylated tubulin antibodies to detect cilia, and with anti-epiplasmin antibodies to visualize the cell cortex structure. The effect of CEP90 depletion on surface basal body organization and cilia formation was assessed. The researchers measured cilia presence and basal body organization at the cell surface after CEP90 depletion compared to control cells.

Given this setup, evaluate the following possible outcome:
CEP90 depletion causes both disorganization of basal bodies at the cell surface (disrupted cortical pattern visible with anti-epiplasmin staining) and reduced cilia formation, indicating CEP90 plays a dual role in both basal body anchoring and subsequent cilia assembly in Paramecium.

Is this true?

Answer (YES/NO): NO